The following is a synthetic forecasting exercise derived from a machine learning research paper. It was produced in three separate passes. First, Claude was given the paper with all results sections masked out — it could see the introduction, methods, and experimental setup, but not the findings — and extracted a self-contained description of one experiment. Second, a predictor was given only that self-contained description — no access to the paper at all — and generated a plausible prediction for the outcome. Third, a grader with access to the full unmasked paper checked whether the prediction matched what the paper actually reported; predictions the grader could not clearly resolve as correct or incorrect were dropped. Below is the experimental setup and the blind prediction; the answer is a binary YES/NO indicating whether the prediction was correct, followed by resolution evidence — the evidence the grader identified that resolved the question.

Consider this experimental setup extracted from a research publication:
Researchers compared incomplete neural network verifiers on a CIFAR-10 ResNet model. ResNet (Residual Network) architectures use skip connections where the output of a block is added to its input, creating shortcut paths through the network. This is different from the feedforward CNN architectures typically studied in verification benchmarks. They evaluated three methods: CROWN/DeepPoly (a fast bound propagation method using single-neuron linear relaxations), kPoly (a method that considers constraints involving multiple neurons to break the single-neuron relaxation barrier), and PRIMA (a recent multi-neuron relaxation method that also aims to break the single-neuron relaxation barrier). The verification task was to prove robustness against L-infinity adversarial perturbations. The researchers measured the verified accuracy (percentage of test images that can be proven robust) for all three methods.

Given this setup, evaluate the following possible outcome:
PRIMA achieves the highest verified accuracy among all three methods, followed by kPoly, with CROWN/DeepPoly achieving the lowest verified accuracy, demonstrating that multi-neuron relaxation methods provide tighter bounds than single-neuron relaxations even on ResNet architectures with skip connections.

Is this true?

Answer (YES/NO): YES